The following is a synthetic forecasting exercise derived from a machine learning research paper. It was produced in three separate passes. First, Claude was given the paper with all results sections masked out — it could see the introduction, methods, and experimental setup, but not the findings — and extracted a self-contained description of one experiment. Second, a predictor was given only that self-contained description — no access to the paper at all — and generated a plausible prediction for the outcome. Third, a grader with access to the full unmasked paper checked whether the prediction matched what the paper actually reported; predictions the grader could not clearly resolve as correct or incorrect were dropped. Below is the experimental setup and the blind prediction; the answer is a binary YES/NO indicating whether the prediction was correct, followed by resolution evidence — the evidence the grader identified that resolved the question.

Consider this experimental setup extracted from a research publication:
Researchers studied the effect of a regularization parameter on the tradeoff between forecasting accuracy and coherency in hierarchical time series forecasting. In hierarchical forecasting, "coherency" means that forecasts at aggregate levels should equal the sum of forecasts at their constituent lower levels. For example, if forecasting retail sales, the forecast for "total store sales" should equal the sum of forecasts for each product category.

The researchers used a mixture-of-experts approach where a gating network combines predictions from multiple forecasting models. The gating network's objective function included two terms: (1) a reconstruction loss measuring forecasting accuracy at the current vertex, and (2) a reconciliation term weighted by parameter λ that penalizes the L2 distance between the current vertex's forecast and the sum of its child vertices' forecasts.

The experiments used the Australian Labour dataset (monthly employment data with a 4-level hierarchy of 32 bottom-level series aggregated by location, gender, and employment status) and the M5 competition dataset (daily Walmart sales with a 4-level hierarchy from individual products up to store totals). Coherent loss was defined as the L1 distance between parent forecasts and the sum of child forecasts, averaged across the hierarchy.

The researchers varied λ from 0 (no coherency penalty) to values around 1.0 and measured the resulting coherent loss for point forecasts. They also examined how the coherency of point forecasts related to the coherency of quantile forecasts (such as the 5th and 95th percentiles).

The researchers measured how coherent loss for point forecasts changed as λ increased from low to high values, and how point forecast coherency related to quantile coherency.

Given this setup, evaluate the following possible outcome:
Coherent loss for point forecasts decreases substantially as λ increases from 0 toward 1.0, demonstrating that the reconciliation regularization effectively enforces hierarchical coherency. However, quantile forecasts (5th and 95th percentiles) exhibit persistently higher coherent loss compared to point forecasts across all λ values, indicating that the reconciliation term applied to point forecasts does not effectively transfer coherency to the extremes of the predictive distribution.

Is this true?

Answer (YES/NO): NO